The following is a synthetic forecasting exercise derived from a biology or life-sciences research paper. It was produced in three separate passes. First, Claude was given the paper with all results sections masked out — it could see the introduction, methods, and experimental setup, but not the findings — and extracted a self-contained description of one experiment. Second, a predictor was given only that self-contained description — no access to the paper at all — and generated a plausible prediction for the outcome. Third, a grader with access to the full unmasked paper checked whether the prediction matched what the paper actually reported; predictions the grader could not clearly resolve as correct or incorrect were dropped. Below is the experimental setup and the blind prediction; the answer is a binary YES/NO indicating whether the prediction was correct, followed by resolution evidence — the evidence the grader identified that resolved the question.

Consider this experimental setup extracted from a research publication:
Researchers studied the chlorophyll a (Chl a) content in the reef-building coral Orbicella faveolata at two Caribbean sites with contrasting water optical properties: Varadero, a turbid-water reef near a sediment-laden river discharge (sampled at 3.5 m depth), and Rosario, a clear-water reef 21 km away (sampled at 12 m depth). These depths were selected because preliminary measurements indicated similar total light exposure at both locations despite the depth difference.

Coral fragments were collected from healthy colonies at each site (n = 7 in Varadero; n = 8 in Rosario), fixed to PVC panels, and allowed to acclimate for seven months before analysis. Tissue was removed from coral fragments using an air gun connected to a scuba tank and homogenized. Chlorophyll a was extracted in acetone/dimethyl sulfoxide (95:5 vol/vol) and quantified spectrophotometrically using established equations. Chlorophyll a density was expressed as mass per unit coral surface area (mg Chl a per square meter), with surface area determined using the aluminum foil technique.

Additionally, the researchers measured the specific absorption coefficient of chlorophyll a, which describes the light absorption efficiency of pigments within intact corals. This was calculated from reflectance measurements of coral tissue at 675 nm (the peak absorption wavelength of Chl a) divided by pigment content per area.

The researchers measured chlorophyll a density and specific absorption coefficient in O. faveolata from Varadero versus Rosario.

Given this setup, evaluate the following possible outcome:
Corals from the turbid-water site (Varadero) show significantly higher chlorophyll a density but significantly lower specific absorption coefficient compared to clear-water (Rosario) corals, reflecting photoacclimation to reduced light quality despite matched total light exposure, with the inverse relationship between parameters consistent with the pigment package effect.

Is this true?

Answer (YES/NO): YES